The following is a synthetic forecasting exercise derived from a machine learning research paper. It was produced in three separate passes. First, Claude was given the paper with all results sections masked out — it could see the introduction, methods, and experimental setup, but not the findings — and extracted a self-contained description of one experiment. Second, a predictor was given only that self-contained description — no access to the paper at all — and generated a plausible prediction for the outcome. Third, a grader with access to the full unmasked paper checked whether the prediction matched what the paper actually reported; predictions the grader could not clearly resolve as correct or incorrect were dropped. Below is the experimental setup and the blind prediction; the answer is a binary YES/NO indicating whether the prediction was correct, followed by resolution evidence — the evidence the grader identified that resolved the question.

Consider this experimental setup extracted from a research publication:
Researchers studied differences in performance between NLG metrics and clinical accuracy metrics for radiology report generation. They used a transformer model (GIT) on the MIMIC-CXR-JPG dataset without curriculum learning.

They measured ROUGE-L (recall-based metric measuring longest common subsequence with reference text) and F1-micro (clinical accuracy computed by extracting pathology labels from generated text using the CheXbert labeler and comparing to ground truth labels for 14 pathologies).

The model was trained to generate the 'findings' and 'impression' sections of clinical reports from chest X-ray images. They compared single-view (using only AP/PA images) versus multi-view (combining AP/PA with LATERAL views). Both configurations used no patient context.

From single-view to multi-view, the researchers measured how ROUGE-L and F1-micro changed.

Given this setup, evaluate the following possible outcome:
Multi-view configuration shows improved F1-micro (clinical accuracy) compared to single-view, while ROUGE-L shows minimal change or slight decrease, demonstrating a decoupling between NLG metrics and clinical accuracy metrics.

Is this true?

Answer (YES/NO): NO